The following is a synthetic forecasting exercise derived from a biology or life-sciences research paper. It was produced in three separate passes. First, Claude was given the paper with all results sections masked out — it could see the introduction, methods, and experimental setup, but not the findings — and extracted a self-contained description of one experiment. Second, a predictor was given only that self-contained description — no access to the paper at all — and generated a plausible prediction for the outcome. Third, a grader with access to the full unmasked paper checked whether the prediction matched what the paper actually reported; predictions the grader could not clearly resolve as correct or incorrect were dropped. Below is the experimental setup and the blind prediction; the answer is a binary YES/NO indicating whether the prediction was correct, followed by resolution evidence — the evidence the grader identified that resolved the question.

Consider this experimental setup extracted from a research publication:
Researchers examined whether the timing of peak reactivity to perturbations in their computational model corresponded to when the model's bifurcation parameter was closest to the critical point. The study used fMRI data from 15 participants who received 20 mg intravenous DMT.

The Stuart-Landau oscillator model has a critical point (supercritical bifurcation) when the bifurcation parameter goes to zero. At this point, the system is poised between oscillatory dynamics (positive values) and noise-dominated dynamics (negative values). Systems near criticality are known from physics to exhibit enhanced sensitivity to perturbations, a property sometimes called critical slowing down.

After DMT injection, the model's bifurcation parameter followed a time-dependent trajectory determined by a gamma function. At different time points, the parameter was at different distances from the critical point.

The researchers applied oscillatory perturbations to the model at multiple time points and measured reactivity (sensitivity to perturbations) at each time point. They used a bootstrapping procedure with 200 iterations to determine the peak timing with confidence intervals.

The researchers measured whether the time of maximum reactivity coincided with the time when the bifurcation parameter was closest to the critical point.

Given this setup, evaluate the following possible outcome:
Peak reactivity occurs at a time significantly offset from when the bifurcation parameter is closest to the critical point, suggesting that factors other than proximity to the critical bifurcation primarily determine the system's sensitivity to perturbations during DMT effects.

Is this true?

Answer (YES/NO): NO